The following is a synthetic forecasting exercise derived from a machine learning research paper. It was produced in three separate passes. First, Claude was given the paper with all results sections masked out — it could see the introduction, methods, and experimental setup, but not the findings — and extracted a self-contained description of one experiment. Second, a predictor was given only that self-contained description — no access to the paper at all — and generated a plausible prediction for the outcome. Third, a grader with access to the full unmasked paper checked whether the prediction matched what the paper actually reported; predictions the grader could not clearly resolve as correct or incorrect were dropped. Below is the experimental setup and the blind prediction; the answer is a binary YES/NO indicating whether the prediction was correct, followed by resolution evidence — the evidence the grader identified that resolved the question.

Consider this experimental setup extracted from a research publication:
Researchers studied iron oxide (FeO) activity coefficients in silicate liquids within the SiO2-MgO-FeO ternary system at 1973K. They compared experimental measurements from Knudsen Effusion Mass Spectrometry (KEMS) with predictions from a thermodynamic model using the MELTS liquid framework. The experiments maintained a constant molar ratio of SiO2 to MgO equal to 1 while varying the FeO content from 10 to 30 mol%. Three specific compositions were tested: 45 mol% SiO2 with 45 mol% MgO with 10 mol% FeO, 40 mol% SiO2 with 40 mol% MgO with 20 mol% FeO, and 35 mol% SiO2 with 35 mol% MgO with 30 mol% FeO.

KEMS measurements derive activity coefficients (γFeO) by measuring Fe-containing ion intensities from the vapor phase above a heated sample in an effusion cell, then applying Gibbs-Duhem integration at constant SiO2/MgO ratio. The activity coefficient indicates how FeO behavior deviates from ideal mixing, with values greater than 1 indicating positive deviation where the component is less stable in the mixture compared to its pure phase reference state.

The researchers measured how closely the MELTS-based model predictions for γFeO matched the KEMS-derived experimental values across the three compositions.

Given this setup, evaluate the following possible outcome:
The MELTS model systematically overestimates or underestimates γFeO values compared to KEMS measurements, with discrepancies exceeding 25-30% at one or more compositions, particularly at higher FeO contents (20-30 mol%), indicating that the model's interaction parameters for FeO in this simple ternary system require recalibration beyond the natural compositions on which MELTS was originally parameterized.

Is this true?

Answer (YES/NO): NO